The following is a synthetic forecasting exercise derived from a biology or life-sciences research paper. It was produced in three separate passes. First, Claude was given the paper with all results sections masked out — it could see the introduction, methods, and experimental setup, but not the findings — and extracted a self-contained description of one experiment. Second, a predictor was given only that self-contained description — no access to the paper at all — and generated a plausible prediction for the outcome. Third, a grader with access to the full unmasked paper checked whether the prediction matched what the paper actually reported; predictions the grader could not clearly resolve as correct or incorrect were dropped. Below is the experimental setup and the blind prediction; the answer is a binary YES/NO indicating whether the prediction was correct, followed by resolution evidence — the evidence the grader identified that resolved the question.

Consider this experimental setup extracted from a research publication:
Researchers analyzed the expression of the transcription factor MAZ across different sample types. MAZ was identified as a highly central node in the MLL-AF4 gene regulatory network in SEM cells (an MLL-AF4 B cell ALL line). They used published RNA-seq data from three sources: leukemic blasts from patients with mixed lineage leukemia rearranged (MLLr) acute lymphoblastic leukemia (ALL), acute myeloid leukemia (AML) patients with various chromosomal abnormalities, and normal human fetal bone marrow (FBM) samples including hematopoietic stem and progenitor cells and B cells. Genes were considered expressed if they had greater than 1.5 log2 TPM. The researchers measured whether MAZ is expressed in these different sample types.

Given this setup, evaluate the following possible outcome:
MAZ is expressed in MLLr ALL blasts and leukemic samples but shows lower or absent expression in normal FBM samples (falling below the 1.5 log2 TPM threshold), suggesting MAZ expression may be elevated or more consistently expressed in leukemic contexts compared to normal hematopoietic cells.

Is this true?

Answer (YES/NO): YES